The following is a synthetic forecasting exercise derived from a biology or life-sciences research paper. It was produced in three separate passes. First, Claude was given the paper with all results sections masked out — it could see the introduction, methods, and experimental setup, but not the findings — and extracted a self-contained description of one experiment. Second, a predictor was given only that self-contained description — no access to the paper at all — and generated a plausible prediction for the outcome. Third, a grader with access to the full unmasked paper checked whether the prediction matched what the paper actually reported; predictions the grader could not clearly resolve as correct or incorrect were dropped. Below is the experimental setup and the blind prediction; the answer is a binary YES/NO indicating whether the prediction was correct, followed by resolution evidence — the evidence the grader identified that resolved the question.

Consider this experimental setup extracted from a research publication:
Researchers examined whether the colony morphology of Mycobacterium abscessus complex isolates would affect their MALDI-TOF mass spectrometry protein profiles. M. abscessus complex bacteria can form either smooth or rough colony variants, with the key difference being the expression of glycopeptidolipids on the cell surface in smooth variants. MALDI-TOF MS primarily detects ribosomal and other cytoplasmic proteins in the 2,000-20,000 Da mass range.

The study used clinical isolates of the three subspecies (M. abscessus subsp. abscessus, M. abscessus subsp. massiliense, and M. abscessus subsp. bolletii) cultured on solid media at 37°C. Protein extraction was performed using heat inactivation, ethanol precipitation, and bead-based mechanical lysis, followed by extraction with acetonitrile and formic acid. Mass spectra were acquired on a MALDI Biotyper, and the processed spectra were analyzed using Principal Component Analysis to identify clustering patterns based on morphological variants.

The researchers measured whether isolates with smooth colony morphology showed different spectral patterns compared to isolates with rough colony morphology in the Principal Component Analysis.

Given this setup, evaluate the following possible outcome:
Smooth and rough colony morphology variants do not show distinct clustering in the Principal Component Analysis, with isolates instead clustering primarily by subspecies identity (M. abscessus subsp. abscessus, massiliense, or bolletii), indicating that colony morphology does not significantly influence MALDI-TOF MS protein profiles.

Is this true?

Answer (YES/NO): NO